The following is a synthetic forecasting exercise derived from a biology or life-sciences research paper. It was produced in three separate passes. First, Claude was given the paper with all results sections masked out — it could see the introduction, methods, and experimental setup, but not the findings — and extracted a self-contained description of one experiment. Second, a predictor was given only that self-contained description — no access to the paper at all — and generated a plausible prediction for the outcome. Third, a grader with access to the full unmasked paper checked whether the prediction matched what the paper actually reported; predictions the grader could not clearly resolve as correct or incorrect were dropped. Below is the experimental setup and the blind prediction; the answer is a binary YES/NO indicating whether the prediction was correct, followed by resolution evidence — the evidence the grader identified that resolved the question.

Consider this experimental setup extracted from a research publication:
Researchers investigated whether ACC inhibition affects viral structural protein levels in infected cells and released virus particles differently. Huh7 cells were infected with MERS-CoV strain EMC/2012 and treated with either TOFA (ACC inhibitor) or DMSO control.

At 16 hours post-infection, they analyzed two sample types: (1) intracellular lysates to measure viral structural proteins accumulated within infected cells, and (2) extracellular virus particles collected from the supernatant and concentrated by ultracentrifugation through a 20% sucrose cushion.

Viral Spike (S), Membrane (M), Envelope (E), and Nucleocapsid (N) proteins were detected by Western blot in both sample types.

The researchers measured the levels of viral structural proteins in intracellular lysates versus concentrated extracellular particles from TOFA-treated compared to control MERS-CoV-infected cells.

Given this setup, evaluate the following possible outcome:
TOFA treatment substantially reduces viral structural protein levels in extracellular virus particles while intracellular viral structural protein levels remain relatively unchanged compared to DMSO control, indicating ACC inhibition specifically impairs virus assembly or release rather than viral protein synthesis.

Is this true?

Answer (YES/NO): NO